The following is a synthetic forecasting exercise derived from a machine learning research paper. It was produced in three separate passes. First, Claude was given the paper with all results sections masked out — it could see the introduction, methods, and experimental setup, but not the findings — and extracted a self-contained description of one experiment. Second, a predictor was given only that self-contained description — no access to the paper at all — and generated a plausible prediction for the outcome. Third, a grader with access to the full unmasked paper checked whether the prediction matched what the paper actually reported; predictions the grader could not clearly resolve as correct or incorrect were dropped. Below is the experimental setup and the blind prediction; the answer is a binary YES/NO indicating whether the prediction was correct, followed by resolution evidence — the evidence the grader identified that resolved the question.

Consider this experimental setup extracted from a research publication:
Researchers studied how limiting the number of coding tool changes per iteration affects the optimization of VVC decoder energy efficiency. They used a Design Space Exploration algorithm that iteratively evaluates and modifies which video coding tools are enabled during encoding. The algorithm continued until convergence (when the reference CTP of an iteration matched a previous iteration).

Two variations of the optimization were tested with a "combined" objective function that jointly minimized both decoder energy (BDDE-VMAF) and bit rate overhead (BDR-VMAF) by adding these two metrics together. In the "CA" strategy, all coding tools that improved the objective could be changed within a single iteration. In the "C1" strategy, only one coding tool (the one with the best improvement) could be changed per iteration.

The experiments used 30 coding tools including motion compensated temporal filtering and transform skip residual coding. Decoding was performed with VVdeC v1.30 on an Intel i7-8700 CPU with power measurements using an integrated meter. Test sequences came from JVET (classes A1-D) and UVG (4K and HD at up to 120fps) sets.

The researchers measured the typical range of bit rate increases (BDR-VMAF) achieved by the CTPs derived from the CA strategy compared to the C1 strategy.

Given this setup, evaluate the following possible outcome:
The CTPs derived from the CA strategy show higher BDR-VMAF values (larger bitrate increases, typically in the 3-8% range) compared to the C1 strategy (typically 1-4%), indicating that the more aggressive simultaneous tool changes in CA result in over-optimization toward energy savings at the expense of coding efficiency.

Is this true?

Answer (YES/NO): NO